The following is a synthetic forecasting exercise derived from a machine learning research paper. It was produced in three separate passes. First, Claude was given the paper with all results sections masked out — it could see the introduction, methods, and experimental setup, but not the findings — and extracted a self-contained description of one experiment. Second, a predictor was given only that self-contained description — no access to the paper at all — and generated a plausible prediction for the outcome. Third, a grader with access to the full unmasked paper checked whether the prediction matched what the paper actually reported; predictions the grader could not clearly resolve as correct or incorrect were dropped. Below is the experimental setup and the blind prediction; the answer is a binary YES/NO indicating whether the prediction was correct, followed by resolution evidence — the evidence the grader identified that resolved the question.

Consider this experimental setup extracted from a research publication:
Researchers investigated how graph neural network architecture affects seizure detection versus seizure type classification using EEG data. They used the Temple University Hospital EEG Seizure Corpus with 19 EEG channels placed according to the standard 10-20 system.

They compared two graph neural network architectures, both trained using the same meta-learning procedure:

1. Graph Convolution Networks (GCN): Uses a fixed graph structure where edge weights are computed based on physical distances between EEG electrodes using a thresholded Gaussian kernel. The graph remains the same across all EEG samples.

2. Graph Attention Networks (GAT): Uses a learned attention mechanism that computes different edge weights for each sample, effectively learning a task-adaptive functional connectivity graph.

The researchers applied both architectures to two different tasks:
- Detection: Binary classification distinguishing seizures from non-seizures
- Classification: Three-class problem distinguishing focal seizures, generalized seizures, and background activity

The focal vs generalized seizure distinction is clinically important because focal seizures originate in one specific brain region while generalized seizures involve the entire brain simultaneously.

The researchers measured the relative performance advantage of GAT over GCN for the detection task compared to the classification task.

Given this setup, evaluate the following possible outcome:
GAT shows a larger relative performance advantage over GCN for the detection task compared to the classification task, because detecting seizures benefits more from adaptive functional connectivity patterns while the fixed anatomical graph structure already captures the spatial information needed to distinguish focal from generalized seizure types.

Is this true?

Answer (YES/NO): NO